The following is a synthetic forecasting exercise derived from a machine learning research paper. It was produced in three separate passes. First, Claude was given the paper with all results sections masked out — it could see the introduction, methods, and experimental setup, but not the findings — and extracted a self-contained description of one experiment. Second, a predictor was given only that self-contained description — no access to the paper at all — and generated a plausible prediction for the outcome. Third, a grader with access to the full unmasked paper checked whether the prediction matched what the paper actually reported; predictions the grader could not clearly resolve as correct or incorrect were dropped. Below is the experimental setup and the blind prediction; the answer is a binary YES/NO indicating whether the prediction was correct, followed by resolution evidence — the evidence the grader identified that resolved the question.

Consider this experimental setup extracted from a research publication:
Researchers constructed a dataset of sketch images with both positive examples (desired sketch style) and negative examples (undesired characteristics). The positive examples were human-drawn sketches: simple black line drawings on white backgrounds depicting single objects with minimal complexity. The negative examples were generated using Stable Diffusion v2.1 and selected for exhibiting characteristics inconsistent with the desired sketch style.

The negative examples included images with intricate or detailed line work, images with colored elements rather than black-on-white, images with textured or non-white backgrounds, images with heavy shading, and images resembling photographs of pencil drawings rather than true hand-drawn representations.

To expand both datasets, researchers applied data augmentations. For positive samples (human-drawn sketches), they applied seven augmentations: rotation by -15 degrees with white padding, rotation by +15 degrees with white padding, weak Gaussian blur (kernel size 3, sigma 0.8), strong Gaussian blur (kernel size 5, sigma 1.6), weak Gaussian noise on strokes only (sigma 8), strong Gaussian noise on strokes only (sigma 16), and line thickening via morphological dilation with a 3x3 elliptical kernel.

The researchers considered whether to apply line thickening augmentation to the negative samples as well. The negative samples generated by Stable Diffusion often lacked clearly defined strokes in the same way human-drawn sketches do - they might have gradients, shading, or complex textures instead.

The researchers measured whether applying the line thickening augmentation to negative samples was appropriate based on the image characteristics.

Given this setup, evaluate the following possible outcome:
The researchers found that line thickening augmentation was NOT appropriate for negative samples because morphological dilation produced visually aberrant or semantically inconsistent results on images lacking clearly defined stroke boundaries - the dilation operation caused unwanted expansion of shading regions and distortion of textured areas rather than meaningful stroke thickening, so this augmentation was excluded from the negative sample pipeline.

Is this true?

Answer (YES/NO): NO